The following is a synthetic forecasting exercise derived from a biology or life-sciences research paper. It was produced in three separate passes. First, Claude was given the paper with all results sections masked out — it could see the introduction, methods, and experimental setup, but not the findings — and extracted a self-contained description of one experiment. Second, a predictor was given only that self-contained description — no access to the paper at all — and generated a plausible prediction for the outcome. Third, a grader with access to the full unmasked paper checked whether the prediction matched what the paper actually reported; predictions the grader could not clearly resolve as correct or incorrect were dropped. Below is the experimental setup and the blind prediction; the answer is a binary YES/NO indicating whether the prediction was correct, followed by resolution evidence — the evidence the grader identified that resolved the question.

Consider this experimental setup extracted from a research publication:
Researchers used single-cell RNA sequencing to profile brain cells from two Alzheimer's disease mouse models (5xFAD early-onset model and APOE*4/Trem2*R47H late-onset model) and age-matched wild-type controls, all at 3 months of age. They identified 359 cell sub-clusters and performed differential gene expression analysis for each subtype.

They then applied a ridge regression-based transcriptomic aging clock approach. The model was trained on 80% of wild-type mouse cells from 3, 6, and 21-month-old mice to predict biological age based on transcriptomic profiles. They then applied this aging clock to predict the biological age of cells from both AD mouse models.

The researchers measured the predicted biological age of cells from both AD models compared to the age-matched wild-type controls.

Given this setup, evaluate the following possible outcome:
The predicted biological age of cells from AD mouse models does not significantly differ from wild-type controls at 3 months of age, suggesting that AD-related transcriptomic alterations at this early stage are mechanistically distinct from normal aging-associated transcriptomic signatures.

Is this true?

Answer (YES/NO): NO